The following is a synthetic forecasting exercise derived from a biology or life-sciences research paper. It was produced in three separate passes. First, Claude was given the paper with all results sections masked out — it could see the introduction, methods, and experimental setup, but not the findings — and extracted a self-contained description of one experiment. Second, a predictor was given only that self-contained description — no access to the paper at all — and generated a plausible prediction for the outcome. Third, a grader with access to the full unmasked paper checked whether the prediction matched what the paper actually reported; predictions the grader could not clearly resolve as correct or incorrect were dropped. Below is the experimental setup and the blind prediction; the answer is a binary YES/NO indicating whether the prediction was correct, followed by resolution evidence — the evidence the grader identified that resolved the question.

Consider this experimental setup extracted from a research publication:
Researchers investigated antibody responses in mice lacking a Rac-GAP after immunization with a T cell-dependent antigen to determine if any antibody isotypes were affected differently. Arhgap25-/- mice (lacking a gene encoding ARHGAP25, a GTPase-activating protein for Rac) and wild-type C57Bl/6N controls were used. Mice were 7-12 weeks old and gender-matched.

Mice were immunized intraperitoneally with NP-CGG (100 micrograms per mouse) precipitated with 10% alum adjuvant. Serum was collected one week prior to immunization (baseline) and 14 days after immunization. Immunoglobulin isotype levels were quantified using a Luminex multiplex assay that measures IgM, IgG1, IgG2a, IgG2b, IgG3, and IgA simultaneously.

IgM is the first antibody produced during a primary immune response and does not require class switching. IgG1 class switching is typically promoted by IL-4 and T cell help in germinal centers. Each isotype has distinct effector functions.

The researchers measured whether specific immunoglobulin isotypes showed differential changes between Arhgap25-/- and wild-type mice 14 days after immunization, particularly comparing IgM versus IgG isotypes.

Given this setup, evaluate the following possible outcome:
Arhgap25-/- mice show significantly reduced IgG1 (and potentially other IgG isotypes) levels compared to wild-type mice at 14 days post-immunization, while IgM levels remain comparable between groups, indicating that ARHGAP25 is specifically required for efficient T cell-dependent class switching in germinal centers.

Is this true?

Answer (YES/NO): YES